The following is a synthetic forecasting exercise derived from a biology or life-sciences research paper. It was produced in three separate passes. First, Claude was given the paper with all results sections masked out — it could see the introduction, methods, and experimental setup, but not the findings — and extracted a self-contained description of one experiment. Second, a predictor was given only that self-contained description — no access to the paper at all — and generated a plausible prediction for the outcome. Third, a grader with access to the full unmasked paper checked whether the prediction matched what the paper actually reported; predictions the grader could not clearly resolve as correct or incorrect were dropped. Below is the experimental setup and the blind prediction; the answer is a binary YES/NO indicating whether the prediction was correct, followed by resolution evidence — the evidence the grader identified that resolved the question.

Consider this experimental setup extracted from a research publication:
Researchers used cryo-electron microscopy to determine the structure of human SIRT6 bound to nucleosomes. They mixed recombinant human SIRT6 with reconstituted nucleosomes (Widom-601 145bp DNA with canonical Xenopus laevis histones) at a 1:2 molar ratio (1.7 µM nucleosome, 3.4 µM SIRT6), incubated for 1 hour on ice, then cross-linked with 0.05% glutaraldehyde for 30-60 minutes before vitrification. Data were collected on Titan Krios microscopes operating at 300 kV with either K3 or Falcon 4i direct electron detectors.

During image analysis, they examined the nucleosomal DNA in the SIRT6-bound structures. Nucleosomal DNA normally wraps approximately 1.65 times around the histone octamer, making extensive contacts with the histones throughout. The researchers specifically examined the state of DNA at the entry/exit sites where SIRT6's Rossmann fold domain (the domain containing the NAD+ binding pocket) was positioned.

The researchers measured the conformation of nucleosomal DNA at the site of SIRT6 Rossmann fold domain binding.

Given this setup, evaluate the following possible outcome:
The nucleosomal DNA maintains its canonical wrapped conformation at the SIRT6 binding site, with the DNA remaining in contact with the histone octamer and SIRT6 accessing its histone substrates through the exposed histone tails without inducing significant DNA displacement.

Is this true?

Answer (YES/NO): NO